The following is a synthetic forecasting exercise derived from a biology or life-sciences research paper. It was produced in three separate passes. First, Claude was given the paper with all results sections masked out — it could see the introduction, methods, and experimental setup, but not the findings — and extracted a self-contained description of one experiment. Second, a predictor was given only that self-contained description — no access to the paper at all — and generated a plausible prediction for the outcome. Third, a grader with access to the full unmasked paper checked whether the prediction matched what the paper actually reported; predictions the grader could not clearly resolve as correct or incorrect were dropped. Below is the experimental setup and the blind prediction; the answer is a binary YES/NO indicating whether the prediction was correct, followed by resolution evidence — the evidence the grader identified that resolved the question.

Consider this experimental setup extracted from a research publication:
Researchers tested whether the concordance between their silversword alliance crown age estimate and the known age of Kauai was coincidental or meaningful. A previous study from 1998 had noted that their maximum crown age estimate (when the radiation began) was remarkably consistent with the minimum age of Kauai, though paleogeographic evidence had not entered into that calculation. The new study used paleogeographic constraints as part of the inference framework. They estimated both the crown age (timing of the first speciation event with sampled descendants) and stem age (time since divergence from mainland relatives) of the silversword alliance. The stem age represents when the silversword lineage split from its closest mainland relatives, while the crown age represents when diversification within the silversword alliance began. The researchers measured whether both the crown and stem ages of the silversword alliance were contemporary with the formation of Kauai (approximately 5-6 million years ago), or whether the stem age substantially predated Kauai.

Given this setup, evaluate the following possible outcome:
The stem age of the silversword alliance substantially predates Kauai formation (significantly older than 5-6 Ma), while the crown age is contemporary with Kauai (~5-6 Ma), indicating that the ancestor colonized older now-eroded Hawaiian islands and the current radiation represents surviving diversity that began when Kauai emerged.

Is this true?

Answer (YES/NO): NO